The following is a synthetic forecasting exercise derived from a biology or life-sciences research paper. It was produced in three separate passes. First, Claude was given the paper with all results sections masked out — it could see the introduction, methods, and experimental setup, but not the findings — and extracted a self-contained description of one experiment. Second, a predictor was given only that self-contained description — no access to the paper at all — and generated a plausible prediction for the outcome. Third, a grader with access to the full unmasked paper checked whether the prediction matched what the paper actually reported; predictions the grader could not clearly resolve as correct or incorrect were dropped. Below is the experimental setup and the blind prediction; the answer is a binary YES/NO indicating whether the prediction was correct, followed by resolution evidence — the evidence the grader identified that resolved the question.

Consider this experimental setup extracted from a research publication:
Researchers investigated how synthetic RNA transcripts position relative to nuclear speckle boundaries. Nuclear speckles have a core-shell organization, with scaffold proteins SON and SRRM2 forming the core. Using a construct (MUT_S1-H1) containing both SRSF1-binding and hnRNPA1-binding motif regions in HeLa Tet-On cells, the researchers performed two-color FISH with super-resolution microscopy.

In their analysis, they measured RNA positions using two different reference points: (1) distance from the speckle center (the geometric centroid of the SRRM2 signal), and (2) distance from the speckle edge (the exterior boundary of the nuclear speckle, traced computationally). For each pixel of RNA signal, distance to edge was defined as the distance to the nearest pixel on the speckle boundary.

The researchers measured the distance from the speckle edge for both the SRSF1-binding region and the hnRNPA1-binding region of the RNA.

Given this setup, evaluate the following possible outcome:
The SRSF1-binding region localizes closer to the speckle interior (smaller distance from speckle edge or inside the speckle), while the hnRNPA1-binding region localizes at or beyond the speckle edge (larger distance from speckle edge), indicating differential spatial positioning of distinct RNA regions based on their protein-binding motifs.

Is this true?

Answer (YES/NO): NO